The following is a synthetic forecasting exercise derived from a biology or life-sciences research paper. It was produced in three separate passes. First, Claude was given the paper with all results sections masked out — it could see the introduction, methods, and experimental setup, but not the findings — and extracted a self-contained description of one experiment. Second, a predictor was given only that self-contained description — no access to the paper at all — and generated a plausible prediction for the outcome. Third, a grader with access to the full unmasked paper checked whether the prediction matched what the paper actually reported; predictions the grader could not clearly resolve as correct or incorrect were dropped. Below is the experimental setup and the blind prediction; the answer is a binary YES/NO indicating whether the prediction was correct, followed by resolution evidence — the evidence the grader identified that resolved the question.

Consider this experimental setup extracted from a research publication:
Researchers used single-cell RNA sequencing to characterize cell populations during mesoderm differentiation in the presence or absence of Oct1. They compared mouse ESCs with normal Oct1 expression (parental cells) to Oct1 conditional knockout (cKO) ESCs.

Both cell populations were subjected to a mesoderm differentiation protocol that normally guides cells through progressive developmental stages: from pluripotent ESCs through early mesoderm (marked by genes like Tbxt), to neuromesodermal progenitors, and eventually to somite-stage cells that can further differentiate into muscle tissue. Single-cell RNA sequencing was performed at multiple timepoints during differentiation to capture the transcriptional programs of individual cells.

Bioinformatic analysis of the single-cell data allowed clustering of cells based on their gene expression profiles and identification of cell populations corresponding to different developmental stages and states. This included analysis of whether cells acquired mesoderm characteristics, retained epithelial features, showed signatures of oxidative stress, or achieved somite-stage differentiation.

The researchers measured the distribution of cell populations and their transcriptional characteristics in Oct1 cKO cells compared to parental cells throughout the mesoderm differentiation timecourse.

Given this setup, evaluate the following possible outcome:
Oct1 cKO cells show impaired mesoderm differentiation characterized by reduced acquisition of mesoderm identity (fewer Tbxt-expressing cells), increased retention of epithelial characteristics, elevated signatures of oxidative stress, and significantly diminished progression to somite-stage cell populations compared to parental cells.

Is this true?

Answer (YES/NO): NO